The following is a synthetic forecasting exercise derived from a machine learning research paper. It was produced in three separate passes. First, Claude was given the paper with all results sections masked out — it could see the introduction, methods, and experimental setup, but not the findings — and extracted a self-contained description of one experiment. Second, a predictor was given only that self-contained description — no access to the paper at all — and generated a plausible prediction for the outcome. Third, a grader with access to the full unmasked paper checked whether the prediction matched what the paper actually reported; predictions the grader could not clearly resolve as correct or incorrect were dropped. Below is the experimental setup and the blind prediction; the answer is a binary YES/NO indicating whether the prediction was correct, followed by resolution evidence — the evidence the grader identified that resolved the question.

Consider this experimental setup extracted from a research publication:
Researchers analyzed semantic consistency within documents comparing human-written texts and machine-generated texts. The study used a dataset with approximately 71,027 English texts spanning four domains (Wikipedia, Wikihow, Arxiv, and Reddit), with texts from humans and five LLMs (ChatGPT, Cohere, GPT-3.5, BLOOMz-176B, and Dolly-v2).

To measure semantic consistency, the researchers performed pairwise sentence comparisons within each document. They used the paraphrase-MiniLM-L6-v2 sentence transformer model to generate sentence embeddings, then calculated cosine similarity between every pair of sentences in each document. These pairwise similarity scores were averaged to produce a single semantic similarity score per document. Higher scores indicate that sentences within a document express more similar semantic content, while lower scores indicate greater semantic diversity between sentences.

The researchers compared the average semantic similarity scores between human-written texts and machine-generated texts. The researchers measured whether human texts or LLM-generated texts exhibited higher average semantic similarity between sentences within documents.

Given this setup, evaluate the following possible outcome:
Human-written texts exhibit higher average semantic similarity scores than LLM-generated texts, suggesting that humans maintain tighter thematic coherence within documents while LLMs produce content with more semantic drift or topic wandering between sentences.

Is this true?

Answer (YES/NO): NO